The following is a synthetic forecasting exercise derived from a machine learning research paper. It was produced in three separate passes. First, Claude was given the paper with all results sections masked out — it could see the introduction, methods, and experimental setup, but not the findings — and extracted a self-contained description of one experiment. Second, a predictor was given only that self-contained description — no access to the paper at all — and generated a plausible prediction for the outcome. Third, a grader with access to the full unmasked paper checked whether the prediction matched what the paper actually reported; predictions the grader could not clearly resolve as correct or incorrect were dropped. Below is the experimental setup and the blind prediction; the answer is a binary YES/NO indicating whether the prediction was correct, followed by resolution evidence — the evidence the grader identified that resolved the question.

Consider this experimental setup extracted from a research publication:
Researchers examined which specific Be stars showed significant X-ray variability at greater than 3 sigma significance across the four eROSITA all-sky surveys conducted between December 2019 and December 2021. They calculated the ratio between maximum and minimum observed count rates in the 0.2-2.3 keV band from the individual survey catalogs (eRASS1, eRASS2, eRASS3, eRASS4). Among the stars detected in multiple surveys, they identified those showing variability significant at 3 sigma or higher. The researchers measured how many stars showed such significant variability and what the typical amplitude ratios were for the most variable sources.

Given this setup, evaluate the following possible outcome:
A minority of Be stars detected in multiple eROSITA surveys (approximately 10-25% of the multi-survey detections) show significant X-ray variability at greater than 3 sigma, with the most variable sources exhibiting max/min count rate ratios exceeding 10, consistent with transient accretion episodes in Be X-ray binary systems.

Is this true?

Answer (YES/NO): NO